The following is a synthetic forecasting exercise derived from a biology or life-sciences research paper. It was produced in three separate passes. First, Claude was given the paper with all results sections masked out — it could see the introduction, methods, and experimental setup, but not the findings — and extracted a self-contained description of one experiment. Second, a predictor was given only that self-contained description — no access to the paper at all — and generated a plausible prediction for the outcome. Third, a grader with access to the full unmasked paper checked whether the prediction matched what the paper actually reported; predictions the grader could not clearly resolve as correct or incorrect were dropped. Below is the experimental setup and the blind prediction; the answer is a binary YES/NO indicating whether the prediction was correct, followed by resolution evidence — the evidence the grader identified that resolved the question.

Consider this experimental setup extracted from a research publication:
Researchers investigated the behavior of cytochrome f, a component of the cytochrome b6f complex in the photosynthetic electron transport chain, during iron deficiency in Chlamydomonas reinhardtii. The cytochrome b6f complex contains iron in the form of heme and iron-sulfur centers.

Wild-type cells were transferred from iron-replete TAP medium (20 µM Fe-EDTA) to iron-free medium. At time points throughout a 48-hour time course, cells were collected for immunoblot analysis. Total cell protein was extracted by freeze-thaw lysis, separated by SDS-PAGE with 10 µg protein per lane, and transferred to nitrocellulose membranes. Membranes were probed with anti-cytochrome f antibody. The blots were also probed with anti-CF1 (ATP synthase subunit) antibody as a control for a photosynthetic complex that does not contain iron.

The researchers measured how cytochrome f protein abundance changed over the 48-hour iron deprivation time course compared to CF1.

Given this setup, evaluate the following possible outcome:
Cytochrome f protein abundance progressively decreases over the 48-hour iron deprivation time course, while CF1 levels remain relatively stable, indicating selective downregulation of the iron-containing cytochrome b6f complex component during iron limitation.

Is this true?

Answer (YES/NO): NO